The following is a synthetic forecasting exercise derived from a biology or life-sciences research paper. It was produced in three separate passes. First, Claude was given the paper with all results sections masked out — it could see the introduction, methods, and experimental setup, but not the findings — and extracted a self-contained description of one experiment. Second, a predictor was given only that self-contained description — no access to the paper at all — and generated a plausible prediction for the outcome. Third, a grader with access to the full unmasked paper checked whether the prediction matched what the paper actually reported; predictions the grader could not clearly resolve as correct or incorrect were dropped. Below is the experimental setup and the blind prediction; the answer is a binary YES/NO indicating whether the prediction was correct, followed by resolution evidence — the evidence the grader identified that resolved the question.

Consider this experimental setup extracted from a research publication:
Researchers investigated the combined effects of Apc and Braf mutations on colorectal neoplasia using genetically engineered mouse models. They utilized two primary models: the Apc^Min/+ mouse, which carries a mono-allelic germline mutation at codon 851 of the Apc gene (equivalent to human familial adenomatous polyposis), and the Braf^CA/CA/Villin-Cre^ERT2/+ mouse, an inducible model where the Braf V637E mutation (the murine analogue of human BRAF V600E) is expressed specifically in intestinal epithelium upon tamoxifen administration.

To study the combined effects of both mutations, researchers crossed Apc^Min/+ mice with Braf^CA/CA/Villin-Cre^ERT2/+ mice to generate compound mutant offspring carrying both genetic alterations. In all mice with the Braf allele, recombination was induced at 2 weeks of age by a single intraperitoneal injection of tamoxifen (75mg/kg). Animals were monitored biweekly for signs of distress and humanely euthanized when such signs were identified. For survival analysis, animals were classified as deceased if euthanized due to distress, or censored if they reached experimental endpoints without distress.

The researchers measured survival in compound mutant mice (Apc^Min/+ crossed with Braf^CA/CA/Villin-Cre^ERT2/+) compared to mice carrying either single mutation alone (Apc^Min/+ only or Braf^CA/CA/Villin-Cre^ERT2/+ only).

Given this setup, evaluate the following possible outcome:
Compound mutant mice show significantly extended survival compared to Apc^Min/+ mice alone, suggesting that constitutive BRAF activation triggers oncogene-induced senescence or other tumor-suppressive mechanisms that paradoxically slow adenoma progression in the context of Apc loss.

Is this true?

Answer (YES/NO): NO